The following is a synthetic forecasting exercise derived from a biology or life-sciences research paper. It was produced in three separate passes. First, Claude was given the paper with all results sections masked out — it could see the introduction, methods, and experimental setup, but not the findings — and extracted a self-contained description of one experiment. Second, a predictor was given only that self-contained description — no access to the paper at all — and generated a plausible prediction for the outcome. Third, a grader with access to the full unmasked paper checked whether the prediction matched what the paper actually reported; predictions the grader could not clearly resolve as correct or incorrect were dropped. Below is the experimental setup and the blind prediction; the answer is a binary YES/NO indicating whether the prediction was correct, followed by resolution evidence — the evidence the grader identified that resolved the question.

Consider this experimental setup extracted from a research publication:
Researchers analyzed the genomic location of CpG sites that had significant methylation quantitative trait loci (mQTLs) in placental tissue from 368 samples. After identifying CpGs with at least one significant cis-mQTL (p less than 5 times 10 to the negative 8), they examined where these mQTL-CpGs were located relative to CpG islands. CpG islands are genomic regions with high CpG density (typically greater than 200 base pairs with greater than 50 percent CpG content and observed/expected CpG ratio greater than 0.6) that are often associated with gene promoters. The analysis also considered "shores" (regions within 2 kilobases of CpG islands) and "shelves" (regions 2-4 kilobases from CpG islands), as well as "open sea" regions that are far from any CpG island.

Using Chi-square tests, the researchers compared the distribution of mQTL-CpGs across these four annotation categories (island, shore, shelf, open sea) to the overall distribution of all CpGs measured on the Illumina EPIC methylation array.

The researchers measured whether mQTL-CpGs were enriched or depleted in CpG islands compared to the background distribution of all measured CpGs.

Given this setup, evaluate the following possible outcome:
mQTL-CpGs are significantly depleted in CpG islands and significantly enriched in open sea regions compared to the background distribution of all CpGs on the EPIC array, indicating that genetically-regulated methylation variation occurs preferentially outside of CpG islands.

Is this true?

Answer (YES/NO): YES